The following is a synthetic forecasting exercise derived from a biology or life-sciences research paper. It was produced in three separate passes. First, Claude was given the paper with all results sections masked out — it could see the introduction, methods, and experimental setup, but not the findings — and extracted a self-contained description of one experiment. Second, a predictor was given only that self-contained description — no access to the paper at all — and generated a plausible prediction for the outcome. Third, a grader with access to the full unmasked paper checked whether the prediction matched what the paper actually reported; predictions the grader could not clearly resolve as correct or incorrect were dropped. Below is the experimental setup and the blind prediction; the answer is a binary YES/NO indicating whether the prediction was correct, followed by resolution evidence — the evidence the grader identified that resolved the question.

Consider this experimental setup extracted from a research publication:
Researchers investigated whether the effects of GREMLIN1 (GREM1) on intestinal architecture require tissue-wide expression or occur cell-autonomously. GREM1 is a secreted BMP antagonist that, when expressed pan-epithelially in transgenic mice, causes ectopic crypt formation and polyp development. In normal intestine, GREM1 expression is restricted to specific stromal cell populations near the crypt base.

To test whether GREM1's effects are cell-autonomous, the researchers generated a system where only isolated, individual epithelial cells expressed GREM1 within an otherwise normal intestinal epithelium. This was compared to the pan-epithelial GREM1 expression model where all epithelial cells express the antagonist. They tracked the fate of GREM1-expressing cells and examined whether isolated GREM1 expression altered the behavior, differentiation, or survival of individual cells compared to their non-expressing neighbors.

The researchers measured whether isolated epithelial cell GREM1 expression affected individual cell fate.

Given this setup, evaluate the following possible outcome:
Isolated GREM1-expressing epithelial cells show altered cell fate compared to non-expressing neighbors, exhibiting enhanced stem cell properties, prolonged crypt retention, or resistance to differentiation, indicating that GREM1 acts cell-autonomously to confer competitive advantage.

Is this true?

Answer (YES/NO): NO